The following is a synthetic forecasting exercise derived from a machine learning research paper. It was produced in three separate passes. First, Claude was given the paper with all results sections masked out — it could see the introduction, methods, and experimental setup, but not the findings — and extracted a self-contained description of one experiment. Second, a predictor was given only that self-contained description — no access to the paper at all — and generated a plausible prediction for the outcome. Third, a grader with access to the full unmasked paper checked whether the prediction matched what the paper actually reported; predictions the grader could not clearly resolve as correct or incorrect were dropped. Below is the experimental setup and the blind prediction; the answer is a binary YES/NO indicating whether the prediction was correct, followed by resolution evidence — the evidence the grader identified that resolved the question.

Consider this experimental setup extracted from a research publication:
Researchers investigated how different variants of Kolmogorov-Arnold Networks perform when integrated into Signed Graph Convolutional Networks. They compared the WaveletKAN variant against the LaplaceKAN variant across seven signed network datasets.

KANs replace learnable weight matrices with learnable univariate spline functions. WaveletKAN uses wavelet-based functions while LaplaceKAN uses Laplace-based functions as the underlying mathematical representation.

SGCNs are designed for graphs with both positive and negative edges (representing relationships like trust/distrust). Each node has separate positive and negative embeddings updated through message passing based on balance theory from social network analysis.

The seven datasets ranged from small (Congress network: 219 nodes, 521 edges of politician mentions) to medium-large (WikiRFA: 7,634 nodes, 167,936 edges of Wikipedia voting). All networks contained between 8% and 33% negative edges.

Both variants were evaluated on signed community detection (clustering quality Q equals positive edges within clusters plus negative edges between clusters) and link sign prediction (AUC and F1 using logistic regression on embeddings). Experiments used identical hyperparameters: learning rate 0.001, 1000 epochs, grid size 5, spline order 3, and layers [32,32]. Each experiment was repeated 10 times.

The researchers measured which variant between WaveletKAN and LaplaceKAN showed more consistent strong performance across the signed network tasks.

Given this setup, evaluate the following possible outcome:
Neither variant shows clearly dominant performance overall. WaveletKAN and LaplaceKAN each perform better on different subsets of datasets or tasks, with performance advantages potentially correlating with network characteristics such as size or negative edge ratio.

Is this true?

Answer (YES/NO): NO